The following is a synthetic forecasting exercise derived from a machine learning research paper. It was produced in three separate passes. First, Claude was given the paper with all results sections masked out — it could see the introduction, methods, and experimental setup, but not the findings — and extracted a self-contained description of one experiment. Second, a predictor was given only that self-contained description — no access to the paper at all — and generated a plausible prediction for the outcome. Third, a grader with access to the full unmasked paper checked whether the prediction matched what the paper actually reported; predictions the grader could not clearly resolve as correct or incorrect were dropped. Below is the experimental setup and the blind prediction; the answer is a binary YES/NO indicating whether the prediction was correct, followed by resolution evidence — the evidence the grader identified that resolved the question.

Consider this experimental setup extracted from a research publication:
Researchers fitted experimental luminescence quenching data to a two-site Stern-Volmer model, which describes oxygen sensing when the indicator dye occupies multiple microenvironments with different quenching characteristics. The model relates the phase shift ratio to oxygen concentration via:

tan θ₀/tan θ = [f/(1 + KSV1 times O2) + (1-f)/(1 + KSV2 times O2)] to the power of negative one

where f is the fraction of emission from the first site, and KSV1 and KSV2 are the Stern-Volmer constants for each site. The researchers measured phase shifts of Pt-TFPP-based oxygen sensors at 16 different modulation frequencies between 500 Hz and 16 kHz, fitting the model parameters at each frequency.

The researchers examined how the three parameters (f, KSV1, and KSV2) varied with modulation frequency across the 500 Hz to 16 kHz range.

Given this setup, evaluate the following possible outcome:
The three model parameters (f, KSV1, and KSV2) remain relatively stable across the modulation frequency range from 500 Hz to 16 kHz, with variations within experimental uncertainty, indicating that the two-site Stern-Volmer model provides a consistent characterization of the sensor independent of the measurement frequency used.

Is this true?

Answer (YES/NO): NO